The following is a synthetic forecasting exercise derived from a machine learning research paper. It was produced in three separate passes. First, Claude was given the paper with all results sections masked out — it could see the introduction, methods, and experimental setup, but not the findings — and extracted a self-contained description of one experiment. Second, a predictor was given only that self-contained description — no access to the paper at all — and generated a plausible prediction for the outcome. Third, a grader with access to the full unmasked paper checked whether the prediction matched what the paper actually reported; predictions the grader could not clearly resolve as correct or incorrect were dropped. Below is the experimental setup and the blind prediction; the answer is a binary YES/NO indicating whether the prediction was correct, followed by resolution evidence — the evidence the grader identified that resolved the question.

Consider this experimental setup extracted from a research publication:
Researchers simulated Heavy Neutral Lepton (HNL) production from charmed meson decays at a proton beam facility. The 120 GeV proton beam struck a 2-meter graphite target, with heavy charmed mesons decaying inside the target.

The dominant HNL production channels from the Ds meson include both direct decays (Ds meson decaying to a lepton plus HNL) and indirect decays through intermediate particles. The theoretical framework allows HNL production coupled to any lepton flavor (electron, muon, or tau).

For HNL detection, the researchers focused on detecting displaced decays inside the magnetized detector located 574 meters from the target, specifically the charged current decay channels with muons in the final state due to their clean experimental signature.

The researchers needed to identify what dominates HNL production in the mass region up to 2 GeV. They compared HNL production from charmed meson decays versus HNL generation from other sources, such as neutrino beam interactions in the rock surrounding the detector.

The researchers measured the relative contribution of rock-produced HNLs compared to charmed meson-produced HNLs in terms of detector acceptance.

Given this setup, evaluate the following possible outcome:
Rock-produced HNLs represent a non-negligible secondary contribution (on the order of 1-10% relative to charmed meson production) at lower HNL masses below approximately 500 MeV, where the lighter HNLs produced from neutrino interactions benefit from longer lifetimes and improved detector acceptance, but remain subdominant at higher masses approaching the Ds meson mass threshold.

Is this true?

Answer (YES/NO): NO